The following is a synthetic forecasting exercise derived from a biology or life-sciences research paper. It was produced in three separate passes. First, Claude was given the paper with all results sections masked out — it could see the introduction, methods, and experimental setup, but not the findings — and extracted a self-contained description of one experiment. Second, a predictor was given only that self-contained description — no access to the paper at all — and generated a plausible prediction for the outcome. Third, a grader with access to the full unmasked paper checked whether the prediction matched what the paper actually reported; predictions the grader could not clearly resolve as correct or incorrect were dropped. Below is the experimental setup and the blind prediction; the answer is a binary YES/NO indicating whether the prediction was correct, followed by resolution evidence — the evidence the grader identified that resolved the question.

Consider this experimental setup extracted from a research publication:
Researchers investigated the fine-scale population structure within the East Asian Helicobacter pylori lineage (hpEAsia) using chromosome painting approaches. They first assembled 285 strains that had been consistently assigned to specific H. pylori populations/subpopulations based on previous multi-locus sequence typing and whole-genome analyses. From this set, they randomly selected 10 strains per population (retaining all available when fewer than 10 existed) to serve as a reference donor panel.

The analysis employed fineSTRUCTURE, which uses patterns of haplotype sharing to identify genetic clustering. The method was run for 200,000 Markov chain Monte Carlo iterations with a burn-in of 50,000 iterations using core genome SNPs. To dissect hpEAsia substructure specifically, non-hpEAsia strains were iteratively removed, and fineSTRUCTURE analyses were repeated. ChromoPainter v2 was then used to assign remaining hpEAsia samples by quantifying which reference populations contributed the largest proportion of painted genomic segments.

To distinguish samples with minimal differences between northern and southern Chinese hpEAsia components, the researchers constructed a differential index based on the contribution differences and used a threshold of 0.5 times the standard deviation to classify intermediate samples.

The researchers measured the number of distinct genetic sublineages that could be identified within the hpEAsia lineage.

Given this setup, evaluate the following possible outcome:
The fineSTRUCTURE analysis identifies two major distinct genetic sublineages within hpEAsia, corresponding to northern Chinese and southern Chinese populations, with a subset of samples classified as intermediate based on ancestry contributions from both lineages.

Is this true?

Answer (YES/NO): NO